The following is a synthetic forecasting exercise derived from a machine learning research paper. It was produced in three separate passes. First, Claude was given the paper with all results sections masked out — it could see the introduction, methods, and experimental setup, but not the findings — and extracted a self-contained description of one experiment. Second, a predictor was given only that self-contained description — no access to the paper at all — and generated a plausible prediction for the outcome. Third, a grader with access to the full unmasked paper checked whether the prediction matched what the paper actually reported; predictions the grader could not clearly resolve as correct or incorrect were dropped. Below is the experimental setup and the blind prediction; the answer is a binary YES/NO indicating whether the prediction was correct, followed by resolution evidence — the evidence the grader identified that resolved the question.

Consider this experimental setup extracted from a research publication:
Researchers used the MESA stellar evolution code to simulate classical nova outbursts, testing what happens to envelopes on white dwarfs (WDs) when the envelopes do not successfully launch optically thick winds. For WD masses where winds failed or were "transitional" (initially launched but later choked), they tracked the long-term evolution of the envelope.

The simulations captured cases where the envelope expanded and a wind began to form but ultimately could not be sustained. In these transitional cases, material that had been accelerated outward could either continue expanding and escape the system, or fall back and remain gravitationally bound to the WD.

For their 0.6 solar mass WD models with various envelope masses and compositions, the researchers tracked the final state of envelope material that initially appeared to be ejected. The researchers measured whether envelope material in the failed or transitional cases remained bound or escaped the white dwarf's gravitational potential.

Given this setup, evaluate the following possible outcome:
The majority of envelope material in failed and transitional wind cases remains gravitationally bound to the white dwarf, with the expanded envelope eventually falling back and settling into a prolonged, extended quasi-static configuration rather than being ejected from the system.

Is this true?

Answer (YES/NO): YES